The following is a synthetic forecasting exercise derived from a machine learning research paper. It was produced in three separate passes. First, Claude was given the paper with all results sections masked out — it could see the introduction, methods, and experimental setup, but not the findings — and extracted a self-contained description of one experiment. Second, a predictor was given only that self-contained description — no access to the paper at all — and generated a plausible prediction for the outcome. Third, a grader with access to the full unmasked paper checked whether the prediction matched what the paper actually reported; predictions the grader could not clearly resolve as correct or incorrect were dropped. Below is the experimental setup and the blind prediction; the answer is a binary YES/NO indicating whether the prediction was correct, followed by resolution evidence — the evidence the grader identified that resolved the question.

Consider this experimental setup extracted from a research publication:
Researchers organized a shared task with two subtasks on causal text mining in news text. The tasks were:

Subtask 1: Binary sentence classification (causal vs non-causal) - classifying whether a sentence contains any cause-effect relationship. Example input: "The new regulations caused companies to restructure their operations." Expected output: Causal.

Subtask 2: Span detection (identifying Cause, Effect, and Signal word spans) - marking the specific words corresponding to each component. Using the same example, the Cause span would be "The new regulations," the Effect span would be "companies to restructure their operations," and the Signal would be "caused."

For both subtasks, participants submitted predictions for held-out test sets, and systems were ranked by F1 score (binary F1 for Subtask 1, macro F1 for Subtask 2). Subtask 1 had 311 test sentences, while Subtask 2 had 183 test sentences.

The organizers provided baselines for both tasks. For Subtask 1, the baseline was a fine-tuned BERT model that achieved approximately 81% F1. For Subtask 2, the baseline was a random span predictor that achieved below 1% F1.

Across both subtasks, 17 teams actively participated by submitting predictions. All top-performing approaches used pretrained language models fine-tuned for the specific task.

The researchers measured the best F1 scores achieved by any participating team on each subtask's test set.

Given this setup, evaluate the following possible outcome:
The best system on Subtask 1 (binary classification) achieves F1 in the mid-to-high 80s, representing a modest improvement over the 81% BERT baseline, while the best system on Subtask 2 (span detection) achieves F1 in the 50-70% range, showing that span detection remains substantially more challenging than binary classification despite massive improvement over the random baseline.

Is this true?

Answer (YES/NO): YES